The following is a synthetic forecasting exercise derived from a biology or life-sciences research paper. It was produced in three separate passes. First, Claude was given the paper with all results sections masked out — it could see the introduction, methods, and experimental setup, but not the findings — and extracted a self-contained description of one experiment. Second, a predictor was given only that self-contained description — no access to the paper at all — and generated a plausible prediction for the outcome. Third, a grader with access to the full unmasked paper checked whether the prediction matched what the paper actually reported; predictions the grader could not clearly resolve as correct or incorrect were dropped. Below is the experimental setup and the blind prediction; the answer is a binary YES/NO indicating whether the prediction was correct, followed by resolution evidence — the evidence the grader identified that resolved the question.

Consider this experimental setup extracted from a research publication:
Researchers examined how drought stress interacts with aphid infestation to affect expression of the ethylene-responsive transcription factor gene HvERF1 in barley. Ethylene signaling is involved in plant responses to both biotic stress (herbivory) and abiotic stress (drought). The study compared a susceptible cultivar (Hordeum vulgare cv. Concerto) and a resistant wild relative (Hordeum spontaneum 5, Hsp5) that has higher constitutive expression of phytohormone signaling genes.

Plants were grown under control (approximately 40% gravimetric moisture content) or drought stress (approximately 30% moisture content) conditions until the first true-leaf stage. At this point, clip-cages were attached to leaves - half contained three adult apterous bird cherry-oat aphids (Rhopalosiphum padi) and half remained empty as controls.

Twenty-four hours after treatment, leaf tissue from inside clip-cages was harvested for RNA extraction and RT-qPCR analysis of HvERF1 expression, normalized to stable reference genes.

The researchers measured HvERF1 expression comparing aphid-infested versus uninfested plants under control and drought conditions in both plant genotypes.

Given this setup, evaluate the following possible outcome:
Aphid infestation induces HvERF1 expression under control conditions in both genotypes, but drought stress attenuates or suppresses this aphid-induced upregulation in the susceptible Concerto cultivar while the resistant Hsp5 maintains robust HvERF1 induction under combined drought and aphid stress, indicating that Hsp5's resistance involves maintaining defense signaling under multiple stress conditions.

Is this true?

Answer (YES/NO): NO